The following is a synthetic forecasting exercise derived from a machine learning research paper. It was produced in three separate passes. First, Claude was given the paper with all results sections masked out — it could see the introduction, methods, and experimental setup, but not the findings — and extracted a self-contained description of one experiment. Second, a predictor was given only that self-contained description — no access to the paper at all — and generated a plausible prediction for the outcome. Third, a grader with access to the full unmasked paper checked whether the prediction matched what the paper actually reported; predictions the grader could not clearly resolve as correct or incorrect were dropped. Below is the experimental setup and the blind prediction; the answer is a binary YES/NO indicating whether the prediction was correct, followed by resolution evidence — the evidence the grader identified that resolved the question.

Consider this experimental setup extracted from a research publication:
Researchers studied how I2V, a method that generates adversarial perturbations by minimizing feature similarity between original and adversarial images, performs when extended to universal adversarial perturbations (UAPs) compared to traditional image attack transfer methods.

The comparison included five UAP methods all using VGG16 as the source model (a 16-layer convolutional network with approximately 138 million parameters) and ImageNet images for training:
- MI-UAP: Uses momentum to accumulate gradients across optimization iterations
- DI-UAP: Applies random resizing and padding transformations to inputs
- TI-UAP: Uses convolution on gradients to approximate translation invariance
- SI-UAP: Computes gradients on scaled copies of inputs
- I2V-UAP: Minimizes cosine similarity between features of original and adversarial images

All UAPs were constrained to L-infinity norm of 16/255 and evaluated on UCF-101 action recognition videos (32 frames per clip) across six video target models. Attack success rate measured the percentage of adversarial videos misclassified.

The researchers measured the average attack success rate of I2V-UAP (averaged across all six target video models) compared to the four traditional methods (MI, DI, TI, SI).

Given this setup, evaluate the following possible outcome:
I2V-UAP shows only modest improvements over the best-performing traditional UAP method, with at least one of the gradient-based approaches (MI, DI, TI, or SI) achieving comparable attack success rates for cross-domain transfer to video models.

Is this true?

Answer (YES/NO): NO